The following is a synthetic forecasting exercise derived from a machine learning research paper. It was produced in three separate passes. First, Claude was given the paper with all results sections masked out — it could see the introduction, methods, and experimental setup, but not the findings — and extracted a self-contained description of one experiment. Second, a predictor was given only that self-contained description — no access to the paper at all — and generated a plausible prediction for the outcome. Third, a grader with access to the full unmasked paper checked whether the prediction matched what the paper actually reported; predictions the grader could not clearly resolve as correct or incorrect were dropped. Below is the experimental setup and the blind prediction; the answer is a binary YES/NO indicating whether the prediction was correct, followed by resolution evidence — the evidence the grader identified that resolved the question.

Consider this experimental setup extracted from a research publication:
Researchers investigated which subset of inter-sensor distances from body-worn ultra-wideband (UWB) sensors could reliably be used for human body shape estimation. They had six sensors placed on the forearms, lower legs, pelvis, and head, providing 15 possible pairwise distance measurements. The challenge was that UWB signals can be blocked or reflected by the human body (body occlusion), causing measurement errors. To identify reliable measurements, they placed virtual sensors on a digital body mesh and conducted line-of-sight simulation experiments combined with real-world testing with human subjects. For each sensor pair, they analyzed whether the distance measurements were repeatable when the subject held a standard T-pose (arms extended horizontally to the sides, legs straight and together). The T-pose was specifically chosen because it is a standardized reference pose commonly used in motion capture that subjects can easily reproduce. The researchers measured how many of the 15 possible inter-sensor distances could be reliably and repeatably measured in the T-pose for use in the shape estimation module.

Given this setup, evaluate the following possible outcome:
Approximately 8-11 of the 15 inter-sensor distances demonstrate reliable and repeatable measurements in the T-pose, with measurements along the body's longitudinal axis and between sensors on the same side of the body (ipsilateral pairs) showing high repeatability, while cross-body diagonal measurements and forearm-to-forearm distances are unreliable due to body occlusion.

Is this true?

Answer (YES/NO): NO